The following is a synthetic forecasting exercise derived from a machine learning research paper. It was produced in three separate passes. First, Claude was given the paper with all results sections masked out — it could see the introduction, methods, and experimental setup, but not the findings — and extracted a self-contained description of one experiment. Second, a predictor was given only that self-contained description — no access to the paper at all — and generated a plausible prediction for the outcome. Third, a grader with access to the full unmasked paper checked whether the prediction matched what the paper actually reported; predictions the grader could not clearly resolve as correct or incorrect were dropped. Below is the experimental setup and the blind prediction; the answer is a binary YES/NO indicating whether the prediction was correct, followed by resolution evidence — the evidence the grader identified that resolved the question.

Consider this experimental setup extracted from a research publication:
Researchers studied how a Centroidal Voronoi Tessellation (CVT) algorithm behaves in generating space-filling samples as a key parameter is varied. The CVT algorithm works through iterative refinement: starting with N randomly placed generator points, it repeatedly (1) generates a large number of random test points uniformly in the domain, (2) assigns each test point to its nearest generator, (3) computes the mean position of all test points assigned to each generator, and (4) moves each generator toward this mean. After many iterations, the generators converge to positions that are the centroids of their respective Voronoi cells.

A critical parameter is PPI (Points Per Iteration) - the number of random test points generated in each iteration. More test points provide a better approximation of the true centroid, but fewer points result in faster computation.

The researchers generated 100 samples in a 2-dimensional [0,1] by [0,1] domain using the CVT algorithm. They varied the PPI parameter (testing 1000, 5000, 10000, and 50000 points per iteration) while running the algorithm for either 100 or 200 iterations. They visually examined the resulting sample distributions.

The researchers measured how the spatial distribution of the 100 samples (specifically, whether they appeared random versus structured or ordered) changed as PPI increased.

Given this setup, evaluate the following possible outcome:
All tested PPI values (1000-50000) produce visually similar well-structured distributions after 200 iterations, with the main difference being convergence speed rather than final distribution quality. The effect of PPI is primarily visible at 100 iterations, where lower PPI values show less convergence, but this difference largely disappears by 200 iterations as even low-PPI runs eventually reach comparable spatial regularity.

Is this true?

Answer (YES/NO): NO